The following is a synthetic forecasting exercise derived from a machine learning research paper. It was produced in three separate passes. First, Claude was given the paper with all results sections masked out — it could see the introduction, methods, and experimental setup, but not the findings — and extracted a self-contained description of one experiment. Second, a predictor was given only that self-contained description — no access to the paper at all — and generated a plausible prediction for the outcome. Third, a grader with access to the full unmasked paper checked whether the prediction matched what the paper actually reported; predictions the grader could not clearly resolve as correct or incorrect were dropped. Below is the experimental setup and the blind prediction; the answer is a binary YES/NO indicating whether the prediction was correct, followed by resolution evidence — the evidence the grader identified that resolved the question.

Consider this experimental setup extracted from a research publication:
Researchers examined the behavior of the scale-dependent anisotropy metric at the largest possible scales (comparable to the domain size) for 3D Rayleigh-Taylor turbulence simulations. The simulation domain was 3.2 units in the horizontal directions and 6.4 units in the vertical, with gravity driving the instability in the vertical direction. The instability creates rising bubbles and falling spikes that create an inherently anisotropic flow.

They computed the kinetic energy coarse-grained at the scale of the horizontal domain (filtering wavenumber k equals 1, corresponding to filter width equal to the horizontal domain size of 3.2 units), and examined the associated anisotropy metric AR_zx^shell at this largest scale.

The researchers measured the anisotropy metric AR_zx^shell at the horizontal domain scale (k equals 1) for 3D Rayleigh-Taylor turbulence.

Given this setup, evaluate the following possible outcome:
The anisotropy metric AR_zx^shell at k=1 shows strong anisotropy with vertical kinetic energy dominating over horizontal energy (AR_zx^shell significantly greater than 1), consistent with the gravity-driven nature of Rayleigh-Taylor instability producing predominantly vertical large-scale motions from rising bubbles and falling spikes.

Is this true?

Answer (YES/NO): NO